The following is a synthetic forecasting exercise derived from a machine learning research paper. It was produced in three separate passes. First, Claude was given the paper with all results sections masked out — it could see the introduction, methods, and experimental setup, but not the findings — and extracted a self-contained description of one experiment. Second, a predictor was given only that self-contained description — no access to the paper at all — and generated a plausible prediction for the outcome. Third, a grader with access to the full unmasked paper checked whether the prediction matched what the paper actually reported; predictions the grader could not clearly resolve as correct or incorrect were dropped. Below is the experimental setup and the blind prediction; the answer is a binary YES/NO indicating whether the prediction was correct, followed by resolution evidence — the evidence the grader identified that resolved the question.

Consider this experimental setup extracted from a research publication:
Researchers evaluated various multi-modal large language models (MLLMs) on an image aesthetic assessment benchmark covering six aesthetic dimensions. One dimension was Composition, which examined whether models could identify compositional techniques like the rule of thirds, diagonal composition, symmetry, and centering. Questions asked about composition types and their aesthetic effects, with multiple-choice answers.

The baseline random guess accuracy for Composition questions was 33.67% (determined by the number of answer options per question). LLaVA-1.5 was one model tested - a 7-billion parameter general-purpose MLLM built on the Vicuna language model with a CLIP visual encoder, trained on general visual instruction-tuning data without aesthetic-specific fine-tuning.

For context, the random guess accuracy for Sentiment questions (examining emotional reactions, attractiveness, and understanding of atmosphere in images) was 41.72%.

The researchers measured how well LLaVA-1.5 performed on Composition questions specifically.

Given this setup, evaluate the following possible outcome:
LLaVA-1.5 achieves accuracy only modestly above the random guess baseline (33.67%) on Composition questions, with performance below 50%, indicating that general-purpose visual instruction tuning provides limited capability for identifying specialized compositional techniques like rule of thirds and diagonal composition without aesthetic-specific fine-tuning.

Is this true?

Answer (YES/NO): YES